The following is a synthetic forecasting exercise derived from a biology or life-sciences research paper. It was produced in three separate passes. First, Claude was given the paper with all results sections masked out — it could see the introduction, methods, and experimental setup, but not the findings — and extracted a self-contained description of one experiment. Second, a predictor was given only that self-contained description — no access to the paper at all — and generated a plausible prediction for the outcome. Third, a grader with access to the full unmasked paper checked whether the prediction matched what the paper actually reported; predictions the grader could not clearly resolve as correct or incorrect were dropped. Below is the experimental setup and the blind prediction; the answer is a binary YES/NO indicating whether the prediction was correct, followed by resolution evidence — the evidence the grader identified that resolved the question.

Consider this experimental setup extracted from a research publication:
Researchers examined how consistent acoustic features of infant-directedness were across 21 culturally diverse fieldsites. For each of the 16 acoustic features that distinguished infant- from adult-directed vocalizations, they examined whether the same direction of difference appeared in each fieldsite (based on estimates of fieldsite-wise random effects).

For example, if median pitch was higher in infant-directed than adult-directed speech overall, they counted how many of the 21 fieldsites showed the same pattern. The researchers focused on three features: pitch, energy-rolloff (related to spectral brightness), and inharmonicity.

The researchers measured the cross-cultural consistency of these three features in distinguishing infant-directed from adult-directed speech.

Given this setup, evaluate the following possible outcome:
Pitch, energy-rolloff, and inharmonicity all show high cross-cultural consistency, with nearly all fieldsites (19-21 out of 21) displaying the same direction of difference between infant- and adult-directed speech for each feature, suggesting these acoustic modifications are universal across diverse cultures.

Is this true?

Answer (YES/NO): YES